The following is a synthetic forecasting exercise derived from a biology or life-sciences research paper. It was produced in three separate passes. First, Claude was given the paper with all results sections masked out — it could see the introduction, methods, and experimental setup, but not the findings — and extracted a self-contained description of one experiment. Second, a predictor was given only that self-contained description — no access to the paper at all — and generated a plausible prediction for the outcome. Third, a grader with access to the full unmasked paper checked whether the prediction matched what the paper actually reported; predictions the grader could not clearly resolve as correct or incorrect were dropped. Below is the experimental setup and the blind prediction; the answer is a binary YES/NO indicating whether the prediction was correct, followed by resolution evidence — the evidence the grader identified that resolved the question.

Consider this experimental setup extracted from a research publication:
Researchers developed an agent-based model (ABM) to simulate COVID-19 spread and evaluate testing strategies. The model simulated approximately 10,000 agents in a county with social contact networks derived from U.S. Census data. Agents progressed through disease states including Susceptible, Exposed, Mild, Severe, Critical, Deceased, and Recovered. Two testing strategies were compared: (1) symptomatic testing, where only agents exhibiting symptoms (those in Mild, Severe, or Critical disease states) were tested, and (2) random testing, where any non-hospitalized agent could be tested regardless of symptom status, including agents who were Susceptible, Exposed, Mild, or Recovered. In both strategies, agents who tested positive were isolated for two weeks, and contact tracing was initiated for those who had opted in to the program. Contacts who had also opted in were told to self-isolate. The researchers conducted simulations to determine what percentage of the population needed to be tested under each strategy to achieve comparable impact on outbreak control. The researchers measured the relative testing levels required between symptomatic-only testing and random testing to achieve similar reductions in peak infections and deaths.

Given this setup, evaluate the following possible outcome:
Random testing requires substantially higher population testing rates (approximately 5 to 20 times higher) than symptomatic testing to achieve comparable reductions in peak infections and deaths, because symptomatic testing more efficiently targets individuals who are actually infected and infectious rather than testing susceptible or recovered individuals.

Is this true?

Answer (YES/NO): YES